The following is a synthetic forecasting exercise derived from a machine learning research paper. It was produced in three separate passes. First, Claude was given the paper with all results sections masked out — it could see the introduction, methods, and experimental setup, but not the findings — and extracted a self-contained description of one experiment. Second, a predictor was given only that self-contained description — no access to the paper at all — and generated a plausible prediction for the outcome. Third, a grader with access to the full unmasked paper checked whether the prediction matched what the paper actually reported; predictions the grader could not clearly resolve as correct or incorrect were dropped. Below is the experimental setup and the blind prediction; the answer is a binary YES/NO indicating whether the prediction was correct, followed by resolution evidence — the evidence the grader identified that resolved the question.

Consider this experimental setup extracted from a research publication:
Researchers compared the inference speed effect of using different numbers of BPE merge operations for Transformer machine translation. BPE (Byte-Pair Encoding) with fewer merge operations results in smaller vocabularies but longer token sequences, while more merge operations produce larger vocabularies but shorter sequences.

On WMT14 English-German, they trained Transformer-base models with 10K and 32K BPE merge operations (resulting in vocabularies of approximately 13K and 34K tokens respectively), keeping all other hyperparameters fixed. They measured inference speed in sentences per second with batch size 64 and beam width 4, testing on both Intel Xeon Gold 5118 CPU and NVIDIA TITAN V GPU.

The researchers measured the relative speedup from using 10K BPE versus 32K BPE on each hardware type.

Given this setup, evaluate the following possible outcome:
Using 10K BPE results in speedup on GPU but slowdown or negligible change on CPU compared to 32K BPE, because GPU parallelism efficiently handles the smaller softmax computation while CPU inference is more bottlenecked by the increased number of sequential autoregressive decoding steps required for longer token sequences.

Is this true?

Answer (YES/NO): NO